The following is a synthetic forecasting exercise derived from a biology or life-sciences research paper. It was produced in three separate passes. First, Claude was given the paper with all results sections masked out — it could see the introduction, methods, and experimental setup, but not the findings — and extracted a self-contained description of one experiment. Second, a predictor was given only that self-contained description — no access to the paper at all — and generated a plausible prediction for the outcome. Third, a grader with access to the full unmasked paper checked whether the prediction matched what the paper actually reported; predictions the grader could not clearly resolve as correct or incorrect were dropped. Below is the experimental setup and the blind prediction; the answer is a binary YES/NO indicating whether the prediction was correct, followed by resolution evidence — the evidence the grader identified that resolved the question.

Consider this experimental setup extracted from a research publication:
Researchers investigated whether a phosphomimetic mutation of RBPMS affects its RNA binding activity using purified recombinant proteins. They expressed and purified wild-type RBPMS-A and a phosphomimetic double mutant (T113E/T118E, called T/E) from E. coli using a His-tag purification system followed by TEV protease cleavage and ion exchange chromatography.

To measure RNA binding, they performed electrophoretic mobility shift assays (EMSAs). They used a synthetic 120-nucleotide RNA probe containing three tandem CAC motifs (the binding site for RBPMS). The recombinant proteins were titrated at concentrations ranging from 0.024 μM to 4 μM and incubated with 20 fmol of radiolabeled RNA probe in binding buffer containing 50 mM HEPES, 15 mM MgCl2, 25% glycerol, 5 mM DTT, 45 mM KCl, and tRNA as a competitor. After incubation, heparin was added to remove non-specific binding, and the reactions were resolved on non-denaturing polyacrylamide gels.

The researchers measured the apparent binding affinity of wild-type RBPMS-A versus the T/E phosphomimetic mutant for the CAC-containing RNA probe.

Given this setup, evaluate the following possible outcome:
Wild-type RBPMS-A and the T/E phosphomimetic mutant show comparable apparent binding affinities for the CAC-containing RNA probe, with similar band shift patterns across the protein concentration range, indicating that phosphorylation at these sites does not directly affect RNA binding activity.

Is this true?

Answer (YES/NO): NO